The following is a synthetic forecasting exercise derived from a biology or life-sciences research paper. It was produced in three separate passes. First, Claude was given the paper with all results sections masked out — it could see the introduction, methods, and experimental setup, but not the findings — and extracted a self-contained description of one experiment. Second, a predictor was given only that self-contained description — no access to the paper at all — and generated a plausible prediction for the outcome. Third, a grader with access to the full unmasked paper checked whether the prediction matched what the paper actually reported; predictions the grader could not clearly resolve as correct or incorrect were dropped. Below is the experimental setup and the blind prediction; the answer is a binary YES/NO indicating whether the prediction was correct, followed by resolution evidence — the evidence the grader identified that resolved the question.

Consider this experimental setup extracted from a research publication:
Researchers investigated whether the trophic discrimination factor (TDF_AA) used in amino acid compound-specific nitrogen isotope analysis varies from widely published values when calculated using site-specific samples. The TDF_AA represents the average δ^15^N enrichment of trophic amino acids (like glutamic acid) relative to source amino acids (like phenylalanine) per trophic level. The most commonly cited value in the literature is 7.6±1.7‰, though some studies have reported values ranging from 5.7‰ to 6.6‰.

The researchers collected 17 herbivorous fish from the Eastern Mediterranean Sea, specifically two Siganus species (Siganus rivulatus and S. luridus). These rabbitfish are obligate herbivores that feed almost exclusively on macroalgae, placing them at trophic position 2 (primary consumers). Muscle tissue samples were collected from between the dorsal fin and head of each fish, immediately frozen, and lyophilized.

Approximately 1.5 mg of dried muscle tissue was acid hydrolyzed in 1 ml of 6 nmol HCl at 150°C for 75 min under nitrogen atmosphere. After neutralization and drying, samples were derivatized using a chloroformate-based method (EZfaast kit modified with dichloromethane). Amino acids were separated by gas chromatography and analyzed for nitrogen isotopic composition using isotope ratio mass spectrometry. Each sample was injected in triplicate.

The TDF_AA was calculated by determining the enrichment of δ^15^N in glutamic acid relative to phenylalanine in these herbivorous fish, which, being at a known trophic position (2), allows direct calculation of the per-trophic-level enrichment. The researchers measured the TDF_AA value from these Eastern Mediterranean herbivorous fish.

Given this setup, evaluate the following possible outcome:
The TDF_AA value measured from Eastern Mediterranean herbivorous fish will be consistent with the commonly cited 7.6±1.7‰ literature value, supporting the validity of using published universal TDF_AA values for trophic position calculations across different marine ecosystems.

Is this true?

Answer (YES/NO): NO